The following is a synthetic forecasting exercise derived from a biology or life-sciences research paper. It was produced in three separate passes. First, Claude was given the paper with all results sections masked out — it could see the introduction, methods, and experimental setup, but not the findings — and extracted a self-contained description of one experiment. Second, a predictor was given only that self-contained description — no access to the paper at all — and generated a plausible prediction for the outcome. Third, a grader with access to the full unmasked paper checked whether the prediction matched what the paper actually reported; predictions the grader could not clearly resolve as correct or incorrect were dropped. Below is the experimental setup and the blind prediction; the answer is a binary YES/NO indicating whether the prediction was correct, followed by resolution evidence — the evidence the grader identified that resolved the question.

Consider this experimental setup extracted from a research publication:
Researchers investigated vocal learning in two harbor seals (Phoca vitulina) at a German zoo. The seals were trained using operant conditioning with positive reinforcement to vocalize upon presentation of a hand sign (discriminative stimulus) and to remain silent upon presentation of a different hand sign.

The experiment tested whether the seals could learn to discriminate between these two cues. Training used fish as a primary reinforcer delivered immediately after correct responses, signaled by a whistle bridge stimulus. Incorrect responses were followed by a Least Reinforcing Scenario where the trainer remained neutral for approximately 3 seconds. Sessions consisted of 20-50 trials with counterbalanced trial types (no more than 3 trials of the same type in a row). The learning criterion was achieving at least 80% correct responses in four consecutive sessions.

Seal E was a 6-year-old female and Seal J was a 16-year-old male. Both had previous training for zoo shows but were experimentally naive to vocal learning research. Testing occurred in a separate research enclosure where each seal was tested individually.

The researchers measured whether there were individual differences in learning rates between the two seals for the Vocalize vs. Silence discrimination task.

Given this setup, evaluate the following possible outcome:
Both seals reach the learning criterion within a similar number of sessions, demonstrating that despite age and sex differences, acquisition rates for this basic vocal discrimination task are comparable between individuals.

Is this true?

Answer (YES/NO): NO